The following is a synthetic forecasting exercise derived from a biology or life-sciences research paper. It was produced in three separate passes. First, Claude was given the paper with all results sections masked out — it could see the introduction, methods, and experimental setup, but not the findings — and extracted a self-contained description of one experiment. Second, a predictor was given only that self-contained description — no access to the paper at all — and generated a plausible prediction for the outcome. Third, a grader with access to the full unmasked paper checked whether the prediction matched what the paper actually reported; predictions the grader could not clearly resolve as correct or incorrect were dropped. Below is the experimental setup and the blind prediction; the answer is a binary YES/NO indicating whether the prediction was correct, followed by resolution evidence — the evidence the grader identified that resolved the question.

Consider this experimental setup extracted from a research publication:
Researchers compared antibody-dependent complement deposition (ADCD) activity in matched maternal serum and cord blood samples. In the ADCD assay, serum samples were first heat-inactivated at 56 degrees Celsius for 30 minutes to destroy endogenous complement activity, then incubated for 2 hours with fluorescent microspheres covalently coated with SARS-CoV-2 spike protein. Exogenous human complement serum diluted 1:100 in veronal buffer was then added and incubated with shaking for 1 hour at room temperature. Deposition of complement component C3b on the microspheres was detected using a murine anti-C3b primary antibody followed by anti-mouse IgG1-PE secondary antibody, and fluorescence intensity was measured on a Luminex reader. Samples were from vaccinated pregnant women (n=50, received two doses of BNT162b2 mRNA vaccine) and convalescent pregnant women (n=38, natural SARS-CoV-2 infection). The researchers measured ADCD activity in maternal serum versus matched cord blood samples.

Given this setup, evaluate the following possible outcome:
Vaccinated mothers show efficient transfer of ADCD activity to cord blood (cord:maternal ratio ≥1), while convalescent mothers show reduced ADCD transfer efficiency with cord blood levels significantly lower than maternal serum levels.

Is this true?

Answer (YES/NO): NO